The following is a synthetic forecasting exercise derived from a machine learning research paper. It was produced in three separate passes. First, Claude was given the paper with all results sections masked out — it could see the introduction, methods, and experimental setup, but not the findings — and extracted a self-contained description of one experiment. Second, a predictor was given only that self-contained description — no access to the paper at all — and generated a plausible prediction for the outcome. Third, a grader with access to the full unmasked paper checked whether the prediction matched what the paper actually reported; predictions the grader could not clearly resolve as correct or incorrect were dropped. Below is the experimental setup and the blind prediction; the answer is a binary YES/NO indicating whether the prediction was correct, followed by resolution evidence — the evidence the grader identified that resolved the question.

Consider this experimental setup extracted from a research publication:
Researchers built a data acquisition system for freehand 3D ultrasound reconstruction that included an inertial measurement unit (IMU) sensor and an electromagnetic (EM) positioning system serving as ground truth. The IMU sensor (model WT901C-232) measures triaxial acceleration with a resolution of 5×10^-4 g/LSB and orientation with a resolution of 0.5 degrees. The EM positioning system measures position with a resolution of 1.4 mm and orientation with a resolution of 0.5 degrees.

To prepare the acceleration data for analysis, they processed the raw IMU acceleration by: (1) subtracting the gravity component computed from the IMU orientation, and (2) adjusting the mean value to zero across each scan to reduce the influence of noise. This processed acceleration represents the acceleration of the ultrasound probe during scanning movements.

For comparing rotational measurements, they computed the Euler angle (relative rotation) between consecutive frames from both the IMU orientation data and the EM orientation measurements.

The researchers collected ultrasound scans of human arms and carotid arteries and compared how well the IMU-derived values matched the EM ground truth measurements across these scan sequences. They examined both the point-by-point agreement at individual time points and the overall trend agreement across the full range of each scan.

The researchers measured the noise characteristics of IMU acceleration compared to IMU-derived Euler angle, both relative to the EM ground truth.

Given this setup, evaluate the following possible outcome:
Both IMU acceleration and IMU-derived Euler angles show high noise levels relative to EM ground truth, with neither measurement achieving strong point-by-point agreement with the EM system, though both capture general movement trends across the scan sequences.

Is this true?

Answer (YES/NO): NO